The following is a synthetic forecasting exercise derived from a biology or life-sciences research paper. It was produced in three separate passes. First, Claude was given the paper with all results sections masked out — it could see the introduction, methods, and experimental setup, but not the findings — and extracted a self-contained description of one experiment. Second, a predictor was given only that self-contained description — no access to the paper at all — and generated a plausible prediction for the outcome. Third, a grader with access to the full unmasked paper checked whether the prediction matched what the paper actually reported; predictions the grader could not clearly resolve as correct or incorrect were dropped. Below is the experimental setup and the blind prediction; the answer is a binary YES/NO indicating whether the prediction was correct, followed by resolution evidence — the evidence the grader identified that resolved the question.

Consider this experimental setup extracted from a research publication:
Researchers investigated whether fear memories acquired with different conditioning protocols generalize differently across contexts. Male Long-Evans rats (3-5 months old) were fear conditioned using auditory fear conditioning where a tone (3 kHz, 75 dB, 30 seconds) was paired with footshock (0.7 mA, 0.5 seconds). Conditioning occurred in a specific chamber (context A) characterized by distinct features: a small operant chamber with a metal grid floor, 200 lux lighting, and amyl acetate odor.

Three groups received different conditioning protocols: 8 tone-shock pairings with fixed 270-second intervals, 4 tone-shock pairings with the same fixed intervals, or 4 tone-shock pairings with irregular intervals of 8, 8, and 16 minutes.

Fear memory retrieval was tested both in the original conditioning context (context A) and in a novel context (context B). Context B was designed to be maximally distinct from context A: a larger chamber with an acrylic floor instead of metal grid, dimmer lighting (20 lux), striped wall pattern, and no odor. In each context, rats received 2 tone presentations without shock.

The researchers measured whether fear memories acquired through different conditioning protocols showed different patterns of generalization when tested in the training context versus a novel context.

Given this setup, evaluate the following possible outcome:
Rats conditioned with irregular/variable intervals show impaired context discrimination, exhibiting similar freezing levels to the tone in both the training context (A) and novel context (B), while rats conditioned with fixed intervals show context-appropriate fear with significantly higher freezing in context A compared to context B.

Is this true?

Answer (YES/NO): NO